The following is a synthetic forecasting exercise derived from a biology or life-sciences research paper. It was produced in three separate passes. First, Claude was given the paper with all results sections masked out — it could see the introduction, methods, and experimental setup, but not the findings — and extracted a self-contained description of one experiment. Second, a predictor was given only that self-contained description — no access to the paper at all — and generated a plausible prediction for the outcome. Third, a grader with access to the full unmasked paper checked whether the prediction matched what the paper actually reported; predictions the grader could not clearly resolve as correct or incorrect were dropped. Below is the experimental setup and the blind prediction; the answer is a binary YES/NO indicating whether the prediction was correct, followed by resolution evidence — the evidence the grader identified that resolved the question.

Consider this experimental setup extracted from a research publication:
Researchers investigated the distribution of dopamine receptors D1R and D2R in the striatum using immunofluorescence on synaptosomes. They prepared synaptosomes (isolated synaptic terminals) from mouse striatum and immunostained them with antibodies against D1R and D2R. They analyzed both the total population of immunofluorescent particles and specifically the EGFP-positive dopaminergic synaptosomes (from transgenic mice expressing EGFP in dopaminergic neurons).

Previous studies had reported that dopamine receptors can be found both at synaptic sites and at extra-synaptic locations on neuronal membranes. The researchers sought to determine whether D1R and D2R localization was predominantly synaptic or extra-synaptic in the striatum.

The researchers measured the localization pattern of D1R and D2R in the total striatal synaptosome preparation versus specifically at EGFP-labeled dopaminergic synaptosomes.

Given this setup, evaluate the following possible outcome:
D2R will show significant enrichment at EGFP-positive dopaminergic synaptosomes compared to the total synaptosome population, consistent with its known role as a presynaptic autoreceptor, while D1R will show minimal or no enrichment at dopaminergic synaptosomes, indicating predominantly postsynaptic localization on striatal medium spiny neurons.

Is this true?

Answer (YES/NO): NO